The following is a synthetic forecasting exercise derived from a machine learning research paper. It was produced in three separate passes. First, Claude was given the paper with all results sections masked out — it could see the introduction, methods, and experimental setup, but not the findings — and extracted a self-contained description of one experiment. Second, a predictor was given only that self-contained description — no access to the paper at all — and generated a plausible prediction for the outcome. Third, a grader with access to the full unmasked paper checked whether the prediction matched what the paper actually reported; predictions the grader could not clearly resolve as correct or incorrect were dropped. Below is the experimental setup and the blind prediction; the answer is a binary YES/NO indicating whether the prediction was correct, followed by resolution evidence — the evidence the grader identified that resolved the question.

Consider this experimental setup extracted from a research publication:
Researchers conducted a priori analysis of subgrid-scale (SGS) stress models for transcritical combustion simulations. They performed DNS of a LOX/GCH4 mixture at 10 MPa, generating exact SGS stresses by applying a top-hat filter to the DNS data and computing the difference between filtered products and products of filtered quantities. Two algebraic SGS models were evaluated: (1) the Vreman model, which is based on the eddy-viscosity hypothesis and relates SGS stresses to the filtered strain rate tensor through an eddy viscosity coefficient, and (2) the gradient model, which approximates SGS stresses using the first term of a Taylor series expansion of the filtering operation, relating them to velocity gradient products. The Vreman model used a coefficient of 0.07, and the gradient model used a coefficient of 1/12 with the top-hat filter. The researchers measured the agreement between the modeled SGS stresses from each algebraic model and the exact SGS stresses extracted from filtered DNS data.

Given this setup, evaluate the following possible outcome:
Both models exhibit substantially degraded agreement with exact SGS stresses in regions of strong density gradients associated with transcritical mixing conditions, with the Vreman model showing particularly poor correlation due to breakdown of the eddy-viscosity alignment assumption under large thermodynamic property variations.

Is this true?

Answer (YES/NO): NO